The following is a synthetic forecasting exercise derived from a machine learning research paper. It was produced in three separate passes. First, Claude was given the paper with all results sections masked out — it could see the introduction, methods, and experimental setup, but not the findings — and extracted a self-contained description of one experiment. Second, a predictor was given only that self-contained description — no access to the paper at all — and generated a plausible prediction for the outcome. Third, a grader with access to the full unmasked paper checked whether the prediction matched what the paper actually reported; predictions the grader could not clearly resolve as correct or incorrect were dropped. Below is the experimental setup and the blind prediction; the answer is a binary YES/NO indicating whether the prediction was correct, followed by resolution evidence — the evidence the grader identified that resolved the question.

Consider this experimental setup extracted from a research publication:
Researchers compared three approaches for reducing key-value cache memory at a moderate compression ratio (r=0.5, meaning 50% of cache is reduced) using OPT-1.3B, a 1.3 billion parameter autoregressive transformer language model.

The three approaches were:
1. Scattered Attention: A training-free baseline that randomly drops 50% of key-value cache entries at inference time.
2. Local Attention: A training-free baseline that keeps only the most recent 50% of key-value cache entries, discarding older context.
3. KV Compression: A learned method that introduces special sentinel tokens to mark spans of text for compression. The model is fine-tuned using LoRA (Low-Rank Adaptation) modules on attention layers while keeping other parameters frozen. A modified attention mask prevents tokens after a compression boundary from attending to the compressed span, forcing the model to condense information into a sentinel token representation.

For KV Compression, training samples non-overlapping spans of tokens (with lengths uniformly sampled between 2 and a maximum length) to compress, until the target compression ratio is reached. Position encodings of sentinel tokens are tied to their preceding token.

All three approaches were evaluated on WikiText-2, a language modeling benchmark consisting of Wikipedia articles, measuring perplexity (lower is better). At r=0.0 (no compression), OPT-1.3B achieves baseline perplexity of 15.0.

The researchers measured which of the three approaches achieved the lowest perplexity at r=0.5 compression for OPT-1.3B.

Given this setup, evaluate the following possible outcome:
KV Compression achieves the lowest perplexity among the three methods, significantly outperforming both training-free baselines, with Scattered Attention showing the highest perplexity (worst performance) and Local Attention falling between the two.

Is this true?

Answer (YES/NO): NO